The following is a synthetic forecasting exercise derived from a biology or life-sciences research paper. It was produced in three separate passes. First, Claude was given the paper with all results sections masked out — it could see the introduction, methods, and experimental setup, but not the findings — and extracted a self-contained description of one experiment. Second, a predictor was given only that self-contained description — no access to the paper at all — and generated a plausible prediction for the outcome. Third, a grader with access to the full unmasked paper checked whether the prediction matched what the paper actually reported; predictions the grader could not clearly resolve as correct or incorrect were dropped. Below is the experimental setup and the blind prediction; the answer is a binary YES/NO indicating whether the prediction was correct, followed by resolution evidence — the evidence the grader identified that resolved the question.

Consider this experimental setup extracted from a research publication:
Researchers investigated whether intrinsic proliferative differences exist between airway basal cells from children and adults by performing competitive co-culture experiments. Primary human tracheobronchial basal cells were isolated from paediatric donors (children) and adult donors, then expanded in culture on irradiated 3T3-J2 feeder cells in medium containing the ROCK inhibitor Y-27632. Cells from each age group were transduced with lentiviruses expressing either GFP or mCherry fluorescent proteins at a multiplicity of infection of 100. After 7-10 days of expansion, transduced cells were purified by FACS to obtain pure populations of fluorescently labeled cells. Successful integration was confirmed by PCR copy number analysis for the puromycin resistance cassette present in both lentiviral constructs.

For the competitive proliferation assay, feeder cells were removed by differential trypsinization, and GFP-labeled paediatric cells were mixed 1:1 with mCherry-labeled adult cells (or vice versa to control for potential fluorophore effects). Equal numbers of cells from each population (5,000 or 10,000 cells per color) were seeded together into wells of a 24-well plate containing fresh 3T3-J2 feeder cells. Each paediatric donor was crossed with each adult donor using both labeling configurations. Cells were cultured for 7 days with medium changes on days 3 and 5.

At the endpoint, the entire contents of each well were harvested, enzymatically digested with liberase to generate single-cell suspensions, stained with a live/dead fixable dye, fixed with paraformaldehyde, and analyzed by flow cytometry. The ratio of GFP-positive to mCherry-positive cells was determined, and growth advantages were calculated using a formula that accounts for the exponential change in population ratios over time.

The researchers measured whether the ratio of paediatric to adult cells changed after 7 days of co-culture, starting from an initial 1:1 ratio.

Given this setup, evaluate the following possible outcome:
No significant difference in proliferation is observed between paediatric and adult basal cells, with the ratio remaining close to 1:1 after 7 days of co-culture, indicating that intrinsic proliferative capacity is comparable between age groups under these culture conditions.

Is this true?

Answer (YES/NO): NO